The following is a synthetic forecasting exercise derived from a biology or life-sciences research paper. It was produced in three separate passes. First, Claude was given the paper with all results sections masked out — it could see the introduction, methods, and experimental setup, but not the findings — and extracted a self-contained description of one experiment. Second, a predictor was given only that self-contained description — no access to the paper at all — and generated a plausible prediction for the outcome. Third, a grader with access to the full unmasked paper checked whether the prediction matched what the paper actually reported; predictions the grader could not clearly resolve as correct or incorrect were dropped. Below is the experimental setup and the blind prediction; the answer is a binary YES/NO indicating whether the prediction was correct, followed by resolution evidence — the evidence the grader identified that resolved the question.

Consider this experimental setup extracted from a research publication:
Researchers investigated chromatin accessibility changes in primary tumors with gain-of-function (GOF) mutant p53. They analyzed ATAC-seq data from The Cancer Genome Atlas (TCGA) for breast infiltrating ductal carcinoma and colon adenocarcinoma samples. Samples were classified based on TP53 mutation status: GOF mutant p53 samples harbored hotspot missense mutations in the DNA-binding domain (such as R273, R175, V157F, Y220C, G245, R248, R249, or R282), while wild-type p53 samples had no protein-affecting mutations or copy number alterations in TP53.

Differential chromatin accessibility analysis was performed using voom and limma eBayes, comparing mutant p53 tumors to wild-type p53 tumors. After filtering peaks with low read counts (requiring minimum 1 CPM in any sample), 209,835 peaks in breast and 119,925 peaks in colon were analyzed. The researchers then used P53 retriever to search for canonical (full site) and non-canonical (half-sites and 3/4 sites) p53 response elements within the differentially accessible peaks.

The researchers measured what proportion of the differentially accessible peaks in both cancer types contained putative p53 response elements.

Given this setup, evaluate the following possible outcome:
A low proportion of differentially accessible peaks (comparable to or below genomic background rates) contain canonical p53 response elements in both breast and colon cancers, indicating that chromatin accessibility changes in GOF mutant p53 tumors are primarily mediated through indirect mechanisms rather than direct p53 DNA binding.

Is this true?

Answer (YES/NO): NO